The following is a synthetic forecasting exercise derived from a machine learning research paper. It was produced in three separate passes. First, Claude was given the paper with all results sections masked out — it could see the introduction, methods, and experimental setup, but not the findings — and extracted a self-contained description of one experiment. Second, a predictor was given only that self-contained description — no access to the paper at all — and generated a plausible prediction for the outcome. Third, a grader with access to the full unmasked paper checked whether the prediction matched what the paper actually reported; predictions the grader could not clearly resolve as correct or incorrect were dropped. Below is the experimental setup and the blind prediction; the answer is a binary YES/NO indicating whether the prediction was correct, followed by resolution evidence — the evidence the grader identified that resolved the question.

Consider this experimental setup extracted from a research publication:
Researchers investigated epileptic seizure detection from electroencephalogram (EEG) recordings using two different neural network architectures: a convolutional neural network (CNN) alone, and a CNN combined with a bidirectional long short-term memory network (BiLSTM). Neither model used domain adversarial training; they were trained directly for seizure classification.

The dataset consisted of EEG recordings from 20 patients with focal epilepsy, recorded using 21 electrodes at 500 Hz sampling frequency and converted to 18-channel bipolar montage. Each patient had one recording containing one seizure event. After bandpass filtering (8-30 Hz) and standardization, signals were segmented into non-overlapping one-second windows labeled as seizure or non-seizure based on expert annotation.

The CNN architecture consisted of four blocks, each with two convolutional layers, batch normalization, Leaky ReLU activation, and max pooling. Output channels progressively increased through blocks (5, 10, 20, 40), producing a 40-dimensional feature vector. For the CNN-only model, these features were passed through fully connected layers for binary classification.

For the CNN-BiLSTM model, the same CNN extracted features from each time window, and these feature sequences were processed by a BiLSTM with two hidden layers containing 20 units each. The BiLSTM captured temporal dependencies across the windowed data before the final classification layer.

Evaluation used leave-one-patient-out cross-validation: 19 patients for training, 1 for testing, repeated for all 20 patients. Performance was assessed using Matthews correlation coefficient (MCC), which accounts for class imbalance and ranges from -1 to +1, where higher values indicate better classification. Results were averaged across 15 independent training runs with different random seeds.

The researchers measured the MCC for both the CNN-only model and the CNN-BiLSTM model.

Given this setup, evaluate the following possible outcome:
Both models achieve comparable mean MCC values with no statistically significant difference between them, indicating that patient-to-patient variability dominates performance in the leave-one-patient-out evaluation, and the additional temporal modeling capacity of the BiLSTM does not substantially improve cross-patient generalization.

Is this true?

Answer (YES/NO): NO